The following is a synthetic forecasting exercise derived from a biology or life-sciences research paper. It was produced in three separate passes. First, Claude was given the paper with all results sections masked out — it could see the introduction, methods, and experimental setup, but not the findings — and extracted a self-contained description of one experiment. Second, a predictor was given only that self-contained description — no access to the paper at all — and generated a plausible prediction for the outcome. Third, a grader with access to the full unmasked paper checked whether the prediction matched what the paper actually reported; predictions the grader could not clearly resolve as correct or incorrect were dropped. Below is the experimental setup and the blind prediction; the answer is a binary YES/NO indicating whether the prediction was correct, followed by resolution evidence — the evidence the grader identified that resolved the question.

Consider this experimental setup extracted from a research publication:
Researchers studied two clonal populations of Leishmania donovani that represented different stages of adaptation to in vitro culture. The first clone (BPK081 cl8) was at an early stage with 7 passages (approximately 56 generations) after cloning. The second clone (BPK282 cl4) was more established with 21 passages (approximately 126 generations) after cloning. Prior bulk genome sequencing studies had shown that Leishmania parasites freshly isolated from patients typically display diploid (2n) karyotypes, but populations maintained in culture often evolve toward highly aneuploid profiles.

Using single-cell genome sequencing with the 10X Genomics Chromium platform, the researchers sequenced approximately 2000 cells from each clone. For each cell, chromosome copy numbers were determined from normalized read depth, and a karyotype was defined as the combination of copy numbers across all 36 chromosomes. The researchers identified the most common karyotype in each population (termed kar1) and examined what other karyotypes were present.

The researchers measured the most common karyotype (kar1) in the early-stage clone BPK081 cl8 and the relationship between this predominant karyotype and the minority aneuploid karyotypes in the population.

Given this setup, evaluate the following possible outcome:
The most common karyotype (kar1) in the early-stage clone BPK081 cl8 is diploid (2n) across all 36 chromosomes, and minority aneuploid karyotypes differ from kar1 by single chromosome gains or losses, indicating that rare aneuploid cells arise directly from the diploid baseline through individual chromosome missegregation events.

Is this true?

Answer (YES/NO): NO